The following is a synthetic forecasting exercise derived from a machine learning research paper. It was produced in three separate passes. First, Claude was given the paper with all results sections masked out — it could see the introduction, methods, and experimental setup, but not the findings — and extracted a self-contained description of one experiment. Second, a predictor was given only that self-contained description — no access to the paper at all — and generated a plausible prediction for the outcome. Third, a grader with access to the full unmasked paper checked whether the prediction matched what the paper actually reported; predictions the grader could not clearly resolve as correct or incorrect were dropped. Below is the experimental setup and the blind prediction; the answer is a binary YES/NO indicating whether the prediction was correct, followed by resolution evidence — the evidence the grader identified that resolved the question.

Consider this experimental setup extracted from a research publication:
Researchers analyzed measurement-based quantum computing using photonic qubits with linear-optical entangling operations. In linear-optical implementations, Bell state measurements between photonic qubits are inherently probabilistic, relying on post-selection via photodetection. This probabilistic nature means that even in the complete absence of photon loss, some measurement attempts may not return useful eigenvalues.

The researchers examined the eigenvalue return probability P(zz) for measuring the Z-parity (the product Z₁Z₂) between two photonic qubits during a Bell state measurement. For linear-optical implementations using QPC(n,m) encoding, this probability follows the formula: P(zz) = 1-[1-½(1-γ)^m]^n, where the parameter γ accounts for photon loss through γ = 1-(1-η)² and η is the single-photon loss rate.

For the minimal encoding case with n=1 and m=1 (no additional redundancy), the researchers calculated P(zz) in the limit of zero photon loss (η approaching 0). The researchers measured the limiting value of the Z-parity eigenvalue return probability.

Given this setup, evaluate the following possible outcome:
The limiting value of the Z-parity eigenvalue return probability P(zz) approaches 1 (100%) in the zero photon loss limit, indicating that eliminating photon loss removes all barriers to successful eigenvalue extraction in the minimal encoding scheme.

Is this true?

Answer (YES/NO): NO